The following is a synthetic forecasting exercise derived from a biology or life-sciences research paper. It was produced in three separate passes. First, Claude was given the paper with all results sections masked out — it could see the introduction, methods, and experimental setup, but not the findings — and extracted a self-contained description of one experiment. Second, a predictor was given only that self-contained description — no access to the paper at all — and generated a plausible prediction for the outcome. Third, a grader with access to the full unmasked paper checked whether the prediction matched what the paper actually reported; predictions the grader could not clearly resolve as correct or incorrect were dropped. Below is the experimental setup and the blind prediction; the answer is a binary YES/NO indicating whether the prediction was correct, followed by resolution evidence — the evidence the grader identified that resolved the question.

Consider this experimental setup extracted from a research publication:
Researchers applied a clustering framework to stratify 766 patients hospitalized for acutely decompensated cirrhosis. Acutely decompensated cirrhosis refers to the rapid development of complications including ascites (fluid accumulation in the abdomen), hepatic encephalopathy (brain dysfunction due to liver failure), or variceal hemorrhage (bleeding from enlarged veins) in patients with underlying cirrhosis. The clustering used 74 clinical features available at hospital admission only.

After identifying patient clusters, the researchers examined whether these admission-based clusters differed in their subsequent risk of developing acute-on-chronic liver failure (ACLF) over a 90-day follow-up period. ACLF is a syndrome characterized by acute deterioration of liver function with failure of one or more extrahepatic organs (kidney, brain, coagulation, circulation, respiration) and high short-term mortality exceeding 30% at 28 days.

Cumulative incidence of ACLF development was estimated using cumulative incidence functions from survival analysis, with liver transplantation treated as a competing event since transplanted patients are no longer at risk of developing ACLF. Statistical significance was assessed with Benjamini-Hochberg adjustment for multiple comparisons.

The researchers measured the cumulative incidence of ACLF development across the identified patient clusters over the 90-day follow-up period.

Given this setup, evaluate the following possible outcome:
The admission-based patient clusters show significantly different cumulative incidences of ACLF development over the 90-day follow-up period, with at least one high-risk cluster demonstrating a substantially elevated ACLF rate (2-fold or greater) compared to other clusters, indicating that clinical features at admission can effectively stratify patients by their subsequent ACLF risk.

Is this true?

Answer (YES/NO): YES